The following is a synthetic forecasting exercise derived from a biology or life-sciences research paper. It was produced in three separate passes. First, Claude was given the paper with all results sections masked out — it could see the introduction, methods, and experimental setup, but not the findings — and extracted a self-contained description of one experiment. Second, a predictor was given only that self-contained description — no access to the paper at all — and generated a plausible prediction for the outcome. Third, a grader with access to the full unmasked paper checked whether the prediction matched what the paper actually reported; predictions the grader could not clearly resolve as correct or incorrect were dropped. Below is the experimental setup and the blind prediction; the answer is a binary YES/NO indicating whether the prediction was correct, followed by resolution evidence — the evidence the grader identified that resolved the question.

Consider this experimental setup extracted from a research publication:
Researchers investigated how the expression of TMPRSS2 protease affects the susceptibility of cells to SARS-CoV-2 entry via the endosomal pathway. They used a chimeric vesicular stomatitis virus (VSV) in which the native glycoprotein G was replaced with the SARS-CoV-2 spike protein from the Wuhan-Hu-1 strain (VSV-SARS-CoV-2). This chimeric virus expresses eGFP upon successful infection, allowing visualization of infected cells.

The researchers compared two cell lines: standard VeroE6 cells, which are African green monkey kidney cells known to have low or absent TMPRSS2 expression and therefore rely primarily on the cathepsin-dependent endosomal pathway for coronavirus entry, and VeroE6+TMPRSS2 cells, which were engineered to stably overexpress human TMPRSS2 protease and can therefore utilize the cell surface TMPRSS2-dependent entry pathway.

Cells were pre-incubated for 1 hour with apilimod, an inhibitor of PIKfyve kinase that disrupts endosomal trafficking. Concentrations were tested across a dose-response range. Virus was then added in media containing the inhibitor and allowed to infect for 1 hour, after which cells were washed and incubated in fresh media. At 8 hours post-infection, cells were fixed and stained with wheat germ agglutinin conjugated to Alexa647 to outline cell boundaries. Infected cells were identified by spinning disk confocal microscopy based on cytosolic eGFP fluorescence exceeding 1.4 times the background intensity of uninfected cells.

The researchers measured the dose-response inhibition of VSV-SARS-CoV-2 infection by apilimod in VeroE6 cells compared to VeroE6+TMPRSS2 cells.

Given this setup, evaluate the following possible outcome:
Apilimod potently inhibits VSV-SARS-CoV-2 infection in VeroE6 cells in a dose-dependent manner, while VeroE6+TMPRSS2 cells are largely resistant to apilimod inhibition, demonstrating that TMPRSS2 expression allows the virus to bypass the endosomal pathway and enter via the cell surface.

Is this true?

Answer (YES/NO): NO